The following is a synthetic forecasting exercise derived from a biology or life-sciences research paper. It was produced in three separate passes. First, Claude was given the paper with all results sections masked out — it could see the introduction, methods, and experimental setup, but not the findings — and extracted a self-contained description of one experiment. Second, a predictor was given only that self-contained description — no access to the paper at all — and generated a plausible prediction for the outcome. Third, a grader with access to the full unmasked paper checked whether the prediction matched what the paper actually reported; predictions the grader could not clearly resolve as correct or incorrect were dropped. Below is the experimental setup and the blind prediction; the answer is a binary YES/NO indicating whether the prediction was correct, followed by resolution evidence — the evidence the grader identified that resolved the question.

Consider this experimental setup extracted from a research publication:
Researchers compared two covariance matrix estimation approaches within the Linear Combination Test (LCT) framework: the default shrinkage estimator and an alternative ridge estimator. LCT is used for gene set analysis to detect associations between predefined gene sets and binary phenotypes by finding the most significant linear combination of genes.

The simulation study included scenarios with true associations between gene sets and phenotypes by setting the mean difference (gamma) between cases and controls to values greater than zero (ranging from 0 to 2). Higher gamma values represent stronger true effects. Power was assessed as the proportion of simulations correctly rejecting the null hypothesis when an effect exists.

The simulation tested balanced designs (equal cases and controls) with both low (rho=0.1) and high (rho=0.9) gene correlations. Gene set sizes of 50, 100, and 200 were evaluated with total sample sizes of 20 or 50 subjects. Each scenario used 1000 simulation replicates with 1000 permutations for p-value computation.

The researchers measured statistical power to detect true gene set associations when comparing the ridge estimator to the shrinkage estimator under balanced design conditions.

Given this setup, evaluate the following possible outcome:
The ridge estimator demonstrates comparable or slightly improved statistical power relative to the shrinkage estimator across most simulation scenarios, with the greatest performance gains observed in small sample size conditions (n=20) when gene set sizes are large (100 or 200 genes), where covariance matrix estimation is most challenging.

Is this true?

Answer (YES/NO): NO